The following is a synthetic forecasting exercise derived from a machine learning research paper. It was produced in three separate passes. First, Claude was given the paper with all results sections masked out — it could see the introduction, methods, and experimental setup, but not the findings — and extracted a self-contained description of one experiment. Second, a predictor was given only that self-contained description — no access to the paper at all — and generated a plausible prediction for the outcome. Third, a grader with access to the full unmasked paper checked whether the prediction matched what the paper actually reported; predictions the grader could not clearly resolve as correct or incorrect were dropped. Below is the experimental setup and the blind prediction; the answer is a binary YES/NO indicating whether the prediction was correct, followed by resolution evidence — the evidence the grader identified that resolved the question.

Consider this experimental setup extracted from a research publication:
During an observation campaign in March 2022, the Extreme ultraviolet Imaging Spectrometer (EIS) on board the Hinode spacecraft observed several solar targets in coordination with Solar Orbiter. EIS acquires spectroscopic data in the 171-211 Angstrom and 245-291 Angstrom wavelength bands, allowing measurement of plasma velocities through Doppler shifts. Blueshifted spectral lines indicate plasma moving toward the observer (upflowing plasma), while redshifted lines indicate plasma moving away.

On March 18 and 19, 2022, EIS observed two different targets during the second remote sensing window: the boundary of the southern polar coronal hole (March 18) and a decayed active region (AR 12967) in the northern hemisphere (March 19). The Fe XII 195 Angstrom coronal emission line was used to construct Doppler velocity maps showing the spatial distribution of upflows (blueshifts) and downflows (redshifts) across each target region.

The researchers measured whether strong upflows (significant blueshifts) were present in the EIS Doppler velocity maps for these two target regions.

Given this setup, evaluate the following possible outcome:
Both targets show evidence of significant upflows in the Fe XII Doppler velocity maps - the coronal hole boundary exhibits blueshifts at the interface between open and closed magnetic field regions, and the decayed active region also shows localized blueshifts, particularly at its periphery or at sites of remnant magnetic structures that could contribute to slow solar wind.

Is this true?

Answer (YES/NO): YES